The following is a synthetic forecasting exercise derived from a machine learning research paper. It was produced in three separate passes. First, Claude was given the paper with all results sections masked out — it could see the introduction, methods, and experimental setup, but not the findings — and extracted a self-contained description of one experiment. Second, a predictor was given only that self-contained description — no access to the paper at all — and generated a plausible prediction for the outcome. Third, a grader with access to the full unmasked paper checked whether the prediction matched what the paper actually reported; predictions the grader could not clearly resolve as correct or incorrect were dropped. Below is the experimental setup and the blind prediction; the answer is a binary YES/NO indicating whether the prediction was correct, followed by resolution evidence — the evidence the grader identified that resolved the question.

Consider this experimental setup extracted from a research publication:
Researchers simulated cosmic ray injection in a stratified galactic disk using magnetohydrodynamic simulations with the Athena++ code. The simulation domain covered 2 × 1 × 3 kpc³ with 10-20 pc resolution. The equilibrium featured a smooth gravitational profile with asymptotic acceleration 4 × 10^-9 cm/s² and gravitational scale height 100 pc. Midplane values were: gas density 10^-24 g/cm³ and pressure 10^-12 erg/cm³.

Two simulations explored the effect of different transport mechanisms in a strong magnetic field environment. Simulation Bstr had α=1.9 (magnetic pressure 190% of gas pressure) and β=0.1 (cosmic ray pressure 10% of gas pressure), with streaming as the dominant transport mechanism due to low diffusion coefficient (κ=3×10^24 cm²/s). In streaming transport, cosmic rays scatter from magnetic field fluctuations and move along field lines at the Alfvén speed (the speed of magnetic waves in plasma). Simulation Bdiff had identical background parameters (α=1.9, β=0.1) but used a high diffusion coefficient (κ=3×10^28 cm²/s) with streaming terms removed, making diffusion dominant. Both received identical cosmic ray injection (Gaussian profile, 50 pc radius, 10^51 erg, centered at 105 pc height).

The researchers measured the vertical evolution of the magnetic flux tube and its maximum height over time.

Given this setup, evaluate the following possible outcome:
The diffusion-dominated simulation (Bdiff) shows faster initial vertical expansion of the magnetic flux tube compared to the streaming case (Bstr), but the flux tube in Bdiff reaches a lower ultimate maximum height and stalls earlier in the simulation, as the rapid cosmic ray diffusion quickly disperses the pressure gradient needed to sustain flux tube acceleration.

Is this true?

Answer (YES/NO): NO